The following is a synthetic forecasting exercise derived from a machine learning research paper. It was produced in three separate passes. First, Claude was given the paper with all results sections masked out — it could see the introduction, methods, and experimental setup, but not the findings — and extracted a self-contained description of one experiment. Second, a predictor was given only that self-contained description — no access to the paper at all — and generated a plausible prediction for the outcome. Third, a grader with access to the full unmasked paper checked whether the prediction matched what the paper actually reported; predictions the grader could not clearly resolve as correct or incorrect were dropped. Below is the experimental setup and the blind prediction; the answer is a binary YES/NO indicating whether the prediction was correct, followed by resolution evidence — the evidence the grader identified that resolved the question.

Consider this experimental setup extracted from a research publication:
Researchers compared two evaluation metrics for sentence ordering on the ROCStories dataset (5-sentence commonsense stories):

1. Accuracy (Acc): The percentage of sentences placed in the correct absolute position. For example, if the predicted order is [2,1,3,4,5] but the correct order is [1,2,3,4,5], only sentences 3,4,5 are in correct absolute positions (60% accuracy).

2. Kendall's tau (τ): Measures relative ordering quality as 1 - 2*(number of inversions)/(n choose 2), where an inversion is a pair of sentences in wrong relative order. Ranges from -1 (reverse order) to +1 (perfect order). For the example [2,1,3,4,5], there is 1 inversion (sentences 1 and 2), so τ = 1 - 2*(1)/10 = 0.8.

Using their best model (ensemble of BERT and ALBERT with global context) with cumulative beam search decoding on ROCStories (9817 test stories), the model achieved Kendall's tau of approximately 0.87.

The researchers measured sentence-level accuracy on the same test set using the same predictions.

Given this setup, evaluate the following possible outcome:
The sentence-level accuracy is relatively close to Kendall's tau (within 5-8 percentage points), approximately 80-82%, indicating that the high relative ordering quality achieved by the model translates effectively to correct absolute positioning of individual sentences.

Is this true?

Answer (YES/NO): NO